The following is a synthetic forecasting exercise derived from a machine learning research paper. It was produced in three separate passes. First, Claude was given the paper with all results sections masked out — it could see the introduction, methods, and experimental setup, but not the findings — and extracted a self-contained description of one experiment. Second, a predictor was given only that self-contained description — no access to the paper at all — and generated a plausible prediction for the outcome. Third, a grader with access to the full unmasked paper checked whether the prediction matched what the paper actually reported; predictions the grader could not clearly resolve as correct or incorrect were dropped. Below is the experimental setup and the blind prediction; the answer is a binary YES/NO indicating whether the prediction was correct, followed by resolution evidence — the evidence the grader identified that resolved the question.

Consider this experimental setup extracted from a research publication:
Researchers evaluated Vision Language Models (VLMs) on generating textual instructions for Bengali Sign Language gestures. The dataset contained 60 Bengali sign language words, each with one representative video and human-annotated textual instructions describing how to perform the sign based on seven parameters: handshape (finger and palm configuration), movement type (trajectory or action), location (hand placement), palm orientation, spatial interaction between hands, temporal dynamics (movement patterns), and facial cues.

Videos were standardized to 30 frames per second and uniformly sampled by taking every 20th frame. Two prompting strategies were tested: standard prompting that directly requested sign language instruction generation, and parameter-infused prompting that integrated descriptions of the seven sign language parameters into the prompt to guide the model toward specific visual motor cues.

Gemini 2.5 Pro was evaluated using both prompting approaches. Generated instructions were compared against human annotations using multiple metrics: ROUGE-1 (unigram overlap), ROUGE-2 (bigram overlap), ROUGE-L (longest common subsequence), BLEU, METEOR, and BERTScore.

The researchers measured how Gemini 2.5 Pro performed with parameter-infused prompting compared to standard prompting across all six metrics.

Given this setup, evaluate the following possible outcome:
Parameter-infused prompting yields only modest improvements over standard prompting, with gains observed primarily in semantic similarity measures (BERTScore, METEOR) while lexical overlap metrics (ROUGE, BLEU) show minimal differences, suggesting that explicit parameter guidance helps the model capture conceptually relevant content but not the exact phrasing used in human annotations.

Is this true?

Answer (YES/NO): NO